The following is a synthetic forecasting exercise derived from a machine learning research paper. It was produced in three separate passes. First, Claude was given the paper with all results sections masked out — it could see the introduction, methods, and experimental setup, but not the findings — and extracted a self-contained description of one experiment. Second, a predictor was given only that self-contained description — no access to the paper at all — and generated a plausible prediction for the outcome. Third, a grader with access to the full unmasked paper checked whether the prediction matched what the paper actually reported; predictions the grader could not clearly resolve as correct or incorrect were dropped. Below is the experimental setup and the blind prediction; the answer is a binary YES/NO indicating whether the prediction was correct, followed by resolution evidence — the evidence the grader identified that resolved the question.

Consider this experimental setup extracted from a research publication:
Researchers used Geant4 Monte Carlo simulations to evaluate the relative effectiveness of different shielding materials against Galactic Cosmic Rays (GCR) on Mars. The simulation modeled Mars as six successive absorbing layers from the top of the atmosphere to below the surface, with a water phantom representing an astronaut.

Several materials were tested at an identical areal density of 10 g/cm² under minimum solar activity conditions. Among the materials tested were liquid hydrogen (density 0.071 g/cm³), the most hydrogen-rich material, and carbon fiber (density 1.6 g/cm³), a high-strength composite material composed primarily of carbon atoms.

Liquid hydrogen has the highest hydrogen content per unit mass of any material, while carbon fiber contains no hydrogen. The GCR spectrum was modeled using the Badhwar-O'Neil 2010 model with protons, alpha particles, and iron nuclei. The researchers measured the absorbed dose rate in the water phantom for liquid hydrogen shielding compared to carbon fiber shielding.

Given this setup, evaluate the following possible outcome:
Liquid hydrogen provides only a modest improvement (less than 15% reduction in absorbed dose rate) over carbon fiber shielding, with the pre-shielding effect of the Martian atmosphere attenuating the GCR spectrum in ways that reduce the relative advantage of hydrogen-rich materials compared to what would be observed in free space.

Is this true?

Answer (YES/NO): NO